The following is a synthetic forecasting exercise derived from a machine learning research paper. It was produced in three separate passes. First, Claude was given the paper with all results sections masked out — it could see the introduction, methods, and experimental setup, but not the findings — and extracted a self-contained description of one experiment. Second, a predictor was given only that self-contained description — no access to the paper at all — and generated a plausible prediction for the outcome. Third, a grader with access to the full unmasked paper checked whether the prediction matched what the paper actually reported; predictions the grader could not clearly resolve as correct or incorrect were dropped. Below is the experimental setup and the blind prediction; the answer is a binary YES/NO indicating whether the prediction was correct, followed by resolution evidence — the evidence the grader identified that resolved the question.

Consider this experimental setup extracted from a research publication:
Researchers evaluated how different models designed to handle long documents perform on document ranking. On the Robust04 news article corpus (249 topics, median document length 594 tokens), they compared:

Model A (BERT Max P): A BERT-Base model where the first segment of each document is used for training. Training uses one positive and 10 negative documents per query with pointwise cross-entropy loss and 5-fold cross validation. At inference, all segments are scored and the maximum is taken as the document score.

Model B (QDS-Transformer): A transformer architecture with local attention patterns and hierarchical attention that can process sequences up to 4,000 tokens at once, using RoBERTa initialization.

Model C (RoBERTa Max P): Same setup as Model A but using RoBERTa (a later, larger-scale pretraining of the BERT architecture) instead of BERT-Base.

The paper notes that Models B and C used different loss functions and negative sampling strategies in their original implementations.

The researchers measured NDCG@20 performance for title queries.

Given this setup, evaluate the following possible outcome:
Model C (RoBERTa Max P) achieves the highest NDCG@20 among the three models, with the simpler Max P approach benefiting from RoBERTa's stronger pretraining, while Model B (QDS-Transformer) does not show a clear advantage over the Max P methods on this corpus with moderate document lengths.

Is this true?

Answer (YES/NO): NO